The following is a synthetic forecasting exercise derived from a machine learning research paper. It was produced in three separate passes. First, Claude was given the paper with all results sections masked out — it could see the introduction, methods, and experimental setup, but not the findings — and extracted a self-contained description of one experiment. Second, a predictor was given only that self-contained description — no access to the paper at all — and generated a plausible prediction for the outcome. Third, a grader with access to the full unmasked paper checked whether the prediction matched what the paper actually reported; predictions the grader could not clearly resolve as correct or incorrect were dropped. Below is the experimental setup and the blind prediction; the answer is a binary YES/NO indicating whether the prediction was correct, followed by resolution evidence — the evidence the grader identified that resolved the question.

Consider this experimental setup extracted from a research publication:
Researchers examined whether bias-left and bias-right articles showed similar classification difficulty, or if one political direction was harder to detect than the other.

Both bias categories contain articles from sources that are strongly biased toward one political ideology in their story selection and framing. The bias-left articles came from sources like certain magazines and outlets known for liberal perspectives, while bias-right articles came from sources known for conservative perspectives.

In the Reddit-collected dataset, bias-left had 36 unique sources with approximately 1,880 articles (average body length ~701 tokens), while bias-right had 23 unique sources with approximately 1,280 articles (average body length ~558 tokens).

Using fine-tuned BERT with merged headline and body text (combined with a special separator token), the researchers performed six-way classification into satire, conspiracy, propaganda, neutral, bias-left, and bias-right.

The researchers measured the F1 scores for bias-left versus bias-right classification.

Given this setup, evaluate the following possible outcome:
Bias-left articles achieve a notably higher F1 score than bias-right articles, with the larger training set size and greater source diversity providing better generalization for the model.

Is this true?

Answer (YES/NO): YES